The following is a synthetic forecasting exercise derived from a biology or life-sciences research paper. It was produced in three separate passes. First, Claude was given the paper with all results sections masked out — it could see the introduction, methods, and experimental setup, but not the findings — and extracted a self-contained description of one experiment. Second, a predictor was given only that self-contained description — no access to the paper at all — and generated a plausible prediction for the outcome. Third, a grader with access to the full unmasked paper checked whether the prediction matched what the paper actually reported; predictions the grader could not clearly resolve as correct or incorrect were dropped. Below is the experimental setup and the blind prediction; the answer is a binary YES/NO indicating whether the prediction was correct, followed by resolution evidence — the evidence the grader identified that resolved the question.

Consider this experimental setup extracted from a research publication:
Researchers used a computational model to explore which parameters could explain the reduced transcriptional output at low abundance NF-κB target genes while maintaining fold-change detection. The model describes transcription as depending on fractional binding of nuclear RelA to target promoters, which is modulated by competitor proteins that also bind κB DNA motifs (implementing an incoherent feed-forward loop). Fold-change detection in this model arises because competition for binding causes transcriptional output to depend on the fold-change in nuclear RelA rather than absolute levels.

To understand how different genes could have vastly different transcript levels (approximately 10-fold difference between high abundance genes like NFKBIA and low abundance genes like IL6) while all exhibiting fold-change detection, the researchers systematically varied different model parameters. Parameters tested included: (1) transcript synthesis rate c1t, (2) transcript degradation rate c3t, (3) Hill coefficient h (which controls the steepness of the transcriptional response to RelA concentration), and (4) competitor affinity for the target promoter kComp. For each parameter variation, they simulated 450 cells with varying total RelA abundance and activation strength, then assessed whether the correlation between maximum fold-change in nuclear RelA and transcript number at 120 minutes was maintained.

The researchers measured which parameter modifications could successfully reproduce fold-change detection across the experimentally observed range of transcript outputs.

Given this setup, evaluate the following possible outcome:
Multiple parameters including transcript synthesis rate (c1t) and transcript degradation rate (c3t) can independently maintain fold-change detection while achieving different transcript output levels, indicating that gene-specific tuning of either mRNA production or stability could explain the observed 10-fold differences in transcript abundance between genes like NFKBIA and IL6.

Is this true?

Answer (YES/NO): NO